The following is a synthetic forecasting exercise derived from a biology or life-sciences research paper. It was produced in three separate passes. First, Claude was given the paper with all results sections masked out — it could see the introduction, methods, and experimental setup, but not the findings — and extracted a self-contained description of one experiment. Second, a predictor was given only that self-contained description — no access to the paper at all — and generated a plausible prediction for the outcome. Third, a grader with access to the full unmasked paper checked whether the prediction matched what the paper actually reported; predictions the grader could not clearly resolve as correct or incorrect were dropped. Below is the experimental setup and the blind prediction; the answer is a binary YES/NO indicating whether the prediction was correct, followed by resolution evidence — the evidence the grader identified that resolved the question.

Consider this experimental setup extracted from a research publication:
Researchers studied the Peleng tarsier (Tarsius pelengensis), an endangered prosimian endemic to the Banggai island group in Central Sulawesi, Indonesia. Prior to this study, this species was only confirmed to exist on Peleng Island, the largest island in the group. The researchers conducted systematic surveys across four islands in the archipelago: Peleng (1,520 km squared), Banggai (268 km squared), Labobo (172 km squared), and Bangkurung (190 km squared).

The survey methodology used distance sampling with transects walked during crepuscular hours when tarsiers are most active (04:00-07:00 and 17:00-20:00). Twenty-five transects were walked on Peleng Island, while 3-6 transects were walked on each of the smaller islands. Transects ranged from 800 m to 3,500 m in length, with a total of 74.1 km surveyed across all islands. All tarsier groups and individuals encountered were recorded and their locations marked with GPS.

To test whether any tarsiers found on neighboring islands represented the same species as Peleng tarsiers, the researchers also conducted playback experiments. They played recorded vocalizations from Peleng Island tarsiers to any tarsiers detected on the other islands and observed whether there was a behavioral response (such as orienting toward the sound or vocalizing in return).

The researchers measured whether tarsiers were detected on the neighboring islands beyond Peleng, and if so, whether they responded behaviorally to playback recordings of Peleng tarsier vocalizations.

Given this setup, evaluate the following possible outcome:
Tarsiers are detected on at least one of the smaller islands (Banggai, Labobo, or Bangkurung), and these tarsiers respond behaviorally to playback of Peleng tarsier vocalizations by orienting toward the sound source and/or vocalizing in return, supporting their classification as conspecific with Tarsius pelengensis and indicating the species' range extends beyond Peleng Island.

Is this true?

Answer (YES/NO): YES